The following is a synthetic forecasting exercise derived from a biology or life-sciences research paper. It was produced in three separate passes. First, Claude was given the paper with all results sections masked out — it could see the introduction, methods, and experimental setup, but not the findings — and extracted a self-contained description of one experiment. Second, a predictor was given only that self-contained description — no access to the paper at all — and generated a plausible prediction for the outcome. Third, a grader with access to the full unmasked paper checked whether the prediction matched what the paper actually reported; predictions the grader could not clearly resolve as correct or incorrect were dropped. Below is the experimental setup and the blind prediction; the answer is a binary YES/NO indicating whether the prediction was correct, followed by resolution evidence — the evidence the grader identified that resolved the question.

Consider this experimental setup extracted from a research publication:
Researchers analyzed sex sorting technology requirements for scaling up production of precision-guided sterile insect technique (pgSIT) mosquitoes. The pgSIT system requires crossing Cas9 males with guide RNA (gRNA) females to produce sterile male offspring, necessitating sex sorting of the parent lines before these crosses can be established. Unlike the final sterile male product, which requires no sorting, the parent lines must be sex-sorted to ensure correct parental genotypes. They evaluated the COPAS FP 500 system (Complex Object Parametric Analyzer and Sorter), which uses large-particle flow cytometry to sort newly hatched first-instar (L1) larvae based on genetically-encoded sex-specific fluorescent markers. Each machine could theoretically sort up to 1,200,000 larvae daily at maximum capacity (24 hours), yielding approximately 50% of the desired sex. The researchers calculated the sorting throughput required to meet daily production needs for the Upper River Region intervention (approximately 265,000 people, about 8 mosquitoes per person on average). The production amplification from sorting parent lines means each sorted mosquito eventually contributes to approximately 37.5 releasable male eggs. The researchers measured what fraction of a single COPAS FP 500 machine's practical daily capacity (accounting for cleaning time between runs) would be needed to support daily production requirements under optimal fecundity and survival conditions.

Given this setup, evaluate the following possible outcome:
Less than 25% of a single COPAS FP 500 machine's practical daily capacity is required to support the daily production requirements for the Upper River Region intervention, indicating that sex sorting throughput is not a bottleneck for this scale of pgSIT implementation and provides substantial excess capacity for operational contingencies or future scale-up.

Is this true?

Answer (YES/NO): YES